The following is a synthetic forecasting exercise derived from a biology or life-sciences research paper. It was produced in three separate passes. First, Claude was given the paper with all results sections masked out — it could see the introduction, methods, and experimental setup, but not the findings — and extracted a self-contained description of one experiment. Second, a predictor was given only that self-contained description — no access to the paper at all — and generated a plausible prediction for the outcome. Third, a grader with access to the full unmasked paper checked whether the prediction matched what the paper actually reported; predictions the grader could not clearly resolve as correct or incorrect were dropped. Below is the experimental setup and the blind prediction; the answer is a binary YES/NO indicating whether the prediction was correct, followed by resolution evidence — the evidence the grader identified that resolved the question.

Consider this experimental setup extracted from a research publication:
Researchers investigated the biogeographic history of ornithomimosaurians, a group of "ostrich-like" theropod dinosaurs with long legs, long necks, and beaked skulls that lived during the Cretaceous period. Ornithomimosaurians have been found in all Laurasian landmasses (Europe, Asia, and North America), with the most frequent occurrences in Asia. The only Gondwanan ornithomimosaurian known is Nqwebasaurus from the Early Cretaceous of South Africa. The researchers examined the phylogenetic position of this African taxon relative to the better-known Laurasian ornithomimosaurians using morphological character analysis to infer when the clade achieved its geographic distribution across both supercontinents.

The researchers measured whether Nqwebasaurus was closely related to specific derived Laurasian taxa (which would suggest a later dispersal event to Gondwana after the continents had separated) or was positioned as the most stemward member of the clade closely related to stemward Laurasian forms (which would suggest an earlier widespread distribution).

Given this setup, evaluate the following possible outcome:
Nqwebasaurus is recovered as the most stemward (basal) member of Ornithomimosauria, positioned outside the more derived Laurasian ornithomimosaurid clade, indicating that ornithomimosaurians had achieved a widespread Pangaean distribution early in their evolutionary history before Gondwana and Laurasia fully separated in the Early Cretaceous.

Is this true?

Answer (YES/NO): YES